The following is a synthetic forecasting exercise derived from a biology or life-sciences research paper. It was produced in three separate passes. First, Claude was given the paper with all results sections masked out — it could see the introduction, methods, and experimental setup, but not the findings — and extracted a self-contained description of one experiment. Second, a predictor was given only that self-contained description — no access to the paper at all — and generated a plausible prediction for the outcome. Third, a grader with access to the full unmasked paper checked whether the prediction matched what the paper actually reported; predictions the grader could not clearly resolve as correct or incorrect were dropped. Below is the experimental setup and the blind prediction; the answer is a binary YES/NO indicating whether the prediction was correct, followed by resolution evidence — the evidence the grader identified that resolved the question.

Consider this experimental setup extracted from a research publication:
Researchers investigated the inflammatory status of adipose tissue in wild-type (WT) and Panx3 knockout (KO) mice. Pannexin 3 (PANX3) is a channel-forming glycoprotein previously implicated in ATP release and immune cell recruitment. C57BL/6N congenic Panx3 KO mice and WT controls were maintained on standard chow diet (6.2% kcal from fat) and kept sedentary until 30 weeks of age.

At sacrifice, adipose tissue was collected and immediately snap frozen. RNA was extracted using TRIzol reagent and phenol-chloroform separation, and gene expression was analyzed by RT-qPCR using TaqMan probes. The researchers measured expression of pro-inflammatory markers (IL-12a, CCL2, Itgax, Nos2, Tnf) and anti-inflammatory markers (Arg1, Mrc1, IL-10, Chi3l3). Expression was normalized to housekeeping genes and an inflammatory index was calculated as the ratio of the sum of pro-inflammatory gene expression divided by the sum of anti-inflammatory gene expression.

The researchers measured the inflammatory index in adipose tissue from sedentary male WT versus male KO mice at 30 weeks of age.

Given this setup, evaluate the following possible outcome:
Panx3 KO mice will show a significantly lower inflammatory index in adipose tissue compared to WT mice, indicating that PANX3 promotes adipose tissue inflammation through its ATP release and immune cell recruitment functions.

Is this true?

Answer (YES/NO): YES